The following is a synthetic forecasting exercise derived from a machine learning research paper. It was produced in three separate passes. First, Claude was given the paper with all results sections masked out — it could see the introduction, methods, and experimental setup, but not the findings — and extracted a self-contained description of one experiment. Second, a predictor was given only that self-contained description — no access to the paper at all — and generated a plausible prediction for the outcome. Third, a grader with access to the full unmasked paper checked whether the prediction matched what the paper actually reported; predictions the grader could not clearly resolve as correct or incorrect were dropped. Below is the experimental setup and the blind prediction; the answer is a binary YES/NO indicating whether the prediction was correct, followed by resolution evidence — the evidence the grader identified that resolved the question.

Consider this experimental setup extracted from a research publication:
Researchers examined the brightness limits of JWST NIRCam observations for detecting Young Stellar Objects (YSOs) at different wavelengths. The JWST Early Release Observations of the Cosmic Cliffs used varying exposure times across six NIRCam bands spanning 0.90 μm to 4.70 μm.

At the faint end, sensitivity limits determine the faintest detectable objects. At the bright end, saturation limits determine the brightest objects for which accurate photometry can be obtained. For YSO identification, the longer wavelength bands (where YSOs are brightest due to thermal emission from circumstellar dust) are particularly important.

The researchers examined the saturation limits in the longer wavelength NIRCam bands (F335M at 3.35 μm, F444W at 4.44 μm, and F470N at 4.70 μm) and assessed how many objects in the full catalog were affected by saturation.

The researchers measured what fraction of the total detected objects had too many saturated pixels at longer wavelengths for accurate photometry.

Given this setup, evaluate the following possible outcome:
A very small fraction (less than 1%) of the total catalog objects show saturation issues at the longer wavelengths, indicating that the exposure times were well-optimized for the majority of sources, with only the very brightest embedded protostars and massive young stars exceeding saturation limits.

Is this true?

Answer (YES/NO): YES